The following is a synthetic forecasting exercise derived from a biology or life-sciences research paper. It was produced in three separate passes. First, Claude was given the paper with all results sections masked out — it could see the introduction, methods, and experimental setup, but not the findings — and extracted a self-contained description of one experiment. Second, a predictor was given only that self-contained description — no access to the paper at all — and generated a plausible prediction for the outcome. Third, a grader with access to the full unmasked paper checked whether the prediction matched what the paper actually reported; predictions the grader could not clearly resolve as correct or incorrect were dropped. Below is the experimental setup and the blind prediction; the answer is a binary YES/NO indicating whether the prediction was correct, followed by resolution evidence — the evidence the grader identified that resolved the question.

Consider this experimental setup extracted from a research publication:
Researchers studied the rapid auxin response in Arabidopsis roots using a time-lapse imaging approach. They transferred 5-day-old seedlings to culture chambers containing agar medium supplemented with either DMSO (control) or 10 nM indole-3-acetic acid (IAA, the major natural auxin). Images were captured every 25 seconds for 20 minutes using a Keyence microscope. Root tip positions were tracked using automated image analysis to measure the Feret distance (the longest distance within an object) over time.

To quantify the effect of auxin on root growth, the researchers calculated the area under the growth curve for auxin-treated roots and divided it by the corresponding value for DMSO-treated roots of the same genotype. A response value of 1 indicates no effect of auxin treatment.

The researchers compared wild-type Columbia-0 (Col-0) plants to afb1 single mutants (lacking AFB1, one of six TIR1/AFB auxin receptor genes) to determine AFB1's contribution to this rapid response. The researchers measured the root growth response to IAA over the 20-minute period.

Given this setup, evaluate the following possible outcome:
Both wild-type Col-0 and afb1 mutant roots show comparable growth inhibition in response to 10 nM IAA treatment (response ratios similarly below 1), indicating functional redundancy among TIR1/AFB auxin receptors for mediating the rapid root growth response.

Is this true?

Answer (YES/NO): NO